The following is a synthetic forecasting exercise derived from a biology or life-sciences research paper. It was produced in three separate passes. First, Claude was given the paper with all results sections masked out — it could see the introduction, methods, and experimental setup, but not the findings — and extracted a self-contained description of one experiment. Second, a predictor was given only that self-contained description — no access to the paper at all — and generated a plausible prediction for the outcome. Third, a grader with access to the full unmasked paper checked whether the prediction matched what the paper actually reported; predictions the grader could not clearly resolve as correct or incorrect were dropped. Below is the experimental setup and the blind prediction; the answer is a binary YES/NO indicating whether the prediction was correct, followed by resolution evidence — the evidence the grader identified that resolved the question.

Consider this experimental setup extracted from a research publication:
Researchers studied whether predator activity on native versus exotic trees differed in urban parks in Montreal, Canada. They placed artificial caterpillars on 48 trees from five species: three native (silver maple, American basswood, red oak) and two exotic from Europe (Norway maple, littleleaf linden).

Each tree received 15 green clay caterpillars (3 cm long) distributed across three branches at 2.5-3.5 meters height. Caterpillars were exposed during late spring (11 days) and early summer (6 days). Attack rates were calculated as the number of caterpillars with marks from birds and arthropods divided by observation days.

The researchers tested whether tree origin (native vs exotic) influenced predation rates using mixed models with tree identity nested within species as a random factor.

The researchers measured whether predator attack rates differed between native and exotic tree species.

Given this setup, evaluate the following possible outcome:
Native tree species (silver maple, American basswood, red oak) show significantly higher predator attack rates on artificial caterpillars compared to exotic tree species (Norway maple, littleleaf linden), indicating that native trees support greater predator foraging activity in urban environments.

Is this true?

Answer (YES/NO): NO